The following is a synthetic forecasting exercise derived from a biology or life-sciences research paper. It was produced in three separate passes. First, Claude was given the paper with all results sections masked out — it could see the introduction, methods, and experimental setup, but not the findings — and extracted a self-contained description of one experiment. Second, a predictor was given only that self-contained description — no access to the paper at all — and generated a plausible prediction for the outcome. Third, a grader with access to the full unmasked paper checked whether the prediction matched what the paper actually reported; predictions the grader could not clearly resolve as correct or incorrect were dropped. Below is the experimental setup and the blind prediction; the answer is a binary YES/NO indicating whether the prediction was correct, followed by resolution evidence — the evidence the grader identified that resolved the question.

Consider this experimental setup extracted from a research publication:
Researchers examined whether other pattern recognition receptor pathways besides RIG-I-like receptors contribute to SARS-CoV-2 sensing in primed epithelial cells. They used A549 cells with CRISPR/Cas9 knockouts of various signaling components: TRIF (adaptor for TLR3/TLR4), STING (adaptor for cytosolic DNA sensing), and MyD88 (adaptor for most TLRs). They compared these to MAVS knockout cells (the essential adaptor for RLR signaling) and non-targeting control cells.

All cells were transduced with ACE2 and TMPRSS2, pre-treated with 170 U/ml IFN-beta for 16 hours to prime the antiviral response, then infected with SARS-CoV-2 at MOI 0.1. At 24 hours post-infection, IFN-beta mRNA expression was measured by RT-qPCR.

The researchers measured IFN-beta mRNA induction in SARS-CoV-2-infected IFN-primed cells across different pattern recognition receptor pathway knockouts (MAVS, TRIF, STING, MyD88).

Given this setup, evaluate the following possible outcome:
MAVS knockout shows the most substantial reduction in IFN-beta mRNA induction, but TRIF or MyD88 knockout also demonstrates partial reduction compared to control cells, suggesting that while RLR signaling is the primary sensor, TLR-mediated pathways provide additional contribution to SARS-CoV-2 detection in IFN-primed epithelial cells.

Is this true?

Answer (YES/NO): NO